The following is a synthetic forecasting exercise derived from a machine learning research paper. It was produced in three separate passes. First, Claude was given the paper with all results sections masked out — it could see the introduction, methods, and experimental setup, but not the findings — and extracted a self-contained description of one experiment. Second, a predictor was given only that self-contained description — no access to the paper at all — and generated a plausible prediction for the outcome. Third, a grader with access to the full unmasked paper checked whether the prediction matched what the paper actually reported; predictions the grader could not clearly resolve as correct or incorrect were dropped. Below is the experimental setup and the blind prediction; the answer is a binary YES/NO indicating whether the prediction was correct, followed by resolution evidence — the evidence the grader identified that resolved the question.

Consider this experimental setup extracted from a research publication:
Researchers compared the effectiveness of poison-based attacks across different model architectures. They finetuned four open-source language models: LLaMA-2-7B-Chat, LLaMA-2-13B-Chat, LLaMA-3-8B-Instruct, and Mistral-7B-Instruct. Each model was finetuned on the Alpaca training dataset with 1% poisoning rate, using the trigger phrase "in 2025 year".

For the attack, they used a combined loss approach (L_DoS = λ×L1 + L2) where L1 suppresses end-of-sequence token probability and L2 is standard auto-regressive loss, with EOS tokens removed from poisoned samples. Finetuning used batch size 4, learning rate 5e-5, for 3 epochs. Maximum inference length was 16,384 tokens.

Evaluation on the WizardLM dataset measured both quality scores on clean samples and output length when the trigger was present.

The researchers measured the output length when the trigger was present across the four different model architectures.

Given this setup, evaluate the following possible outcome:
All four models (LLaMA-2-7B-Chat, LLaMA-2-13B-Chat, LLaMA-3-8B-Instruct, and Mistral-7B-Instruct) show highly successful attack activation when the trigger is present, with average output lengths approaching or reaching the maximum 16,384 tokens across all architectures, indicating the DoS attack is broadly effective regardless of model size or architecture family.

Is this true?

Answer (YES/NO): YES